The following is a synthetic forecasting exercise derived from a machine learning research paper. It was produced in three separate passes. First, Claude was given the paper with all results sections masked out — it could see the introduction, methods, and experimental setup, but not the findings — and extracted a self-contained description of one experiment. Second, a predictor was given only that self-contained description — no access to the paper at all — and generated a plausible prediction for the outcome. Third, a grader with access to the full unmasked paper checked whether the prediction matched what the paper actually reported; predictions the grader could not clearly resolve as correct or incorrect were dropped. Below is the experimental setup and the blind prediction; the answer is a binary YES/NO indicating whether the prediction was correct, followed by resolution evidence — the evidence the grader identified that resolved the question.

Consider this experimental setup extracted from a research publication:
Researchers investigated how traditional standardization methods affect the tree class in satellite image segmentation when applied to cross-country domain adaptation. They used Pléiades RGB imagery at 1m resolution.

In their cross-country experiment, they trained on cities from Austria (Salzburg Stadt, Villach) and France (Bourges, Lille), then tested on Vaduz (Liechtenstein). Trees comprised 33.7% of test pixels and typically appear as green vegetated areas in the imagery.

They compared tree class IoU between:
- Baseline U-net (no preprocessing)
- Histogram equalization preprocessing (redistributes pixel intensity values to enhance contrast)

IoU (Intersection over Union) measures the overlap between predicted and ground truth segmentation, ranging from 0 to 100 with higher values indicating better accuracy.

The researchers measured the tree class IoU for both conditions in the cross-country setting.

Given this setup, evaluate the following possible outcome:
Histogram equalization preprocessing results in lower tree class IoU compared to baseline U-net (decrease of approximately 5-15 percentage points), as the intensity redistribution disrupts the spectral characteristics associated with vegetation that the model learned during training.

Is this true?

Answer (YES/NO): NO